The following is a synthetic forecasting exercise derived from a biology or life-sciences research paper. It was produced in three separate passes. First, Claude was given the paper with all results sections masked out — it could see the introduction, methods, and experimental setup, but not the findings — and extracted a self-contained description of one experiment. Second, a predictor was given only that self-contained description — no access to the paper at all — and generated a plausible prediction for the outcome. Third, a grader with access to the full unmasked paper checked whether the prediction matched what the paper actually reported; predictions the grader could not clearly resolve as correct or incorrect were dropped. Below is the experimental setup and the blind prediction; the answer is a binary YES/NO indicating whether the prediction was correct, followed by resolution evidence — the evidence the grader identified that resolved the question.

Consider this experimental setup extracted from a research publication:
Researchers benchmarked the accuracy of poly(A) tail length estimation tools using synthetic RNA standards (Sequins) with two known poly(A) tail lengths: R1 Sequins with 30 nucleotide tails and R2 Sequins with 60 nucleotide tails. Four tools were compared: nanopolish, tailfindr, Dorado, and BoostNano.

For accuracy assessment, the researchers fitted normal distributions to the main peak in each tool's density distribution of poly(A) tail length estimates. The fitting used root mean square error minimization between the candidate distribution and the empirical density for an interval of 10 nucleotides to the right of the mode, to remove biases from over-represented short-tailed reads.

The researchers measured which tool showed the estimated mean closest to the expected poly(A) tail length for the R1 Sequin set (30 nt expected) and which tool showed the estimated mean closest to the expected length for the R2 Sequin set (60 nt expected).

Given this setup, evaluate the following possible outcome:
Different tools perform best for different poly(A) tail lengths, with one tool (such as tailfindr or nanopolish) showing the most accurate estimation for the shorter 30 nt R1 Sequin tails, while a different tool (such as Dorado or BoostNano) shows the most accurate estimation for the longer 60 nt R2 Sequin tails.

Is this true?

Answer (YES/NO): YES